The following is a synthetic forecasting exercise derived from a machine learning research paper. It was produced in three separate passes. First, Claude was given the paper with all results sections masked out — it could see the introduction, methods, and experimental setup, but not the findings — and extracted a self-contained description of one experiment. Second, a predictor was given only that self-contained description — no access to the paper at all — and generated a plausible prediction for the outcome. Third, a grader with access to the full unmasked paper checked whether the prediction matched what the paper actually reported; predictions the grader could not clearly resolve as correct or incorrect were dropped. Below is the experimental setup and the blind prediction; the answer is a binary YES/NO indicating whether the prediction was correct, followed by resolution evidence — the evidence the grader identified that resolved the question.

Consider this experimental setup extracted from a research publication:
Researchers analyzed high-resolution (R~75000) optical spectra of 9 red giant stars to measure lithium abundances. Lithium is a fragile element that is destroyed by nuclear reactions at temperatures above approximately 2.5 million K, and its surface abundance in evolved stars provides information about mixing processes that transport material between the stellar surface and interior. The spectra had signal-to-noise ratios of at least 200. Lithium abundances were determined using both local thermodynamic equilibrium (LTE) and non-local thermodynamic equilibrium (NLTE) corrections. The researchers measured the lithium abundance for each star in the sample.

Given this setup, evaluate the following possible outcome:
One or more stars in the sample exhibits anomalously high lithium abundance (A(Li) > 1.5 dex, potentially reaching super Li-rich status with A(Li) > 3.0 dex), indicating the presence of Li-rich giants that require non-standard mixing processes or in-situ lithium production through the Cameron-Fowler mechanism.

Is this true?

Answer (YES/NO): NO